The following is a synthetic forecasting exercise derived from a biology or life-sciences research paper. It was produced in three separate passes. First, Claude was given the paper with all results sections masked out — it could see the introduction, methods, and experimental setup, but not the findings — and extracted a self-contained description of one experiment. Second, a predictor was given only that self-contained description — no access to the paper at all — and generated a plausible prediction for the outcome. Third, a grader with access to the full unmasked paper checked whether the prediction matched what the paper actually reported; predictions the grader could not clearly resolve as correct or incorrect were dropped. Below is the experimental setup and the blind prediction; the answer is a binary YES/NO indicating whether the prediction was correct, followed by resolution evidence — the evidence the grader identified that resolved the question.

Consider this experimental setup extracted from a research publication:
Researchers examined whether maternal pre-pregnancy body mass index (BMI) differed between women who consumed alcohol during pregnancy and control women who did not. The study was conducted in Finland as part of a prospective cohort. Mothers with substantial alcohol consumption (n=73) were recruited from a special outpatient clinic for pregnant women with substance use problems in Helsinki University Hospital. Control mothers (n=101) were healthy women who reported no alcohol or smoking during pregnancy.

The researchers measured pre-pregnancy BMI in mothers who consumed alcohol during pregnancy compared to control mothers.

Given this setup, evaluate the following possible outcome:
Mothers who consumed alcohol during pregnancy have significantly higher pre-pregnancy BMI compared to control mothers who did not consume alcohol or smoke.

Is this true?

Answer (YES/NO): NO